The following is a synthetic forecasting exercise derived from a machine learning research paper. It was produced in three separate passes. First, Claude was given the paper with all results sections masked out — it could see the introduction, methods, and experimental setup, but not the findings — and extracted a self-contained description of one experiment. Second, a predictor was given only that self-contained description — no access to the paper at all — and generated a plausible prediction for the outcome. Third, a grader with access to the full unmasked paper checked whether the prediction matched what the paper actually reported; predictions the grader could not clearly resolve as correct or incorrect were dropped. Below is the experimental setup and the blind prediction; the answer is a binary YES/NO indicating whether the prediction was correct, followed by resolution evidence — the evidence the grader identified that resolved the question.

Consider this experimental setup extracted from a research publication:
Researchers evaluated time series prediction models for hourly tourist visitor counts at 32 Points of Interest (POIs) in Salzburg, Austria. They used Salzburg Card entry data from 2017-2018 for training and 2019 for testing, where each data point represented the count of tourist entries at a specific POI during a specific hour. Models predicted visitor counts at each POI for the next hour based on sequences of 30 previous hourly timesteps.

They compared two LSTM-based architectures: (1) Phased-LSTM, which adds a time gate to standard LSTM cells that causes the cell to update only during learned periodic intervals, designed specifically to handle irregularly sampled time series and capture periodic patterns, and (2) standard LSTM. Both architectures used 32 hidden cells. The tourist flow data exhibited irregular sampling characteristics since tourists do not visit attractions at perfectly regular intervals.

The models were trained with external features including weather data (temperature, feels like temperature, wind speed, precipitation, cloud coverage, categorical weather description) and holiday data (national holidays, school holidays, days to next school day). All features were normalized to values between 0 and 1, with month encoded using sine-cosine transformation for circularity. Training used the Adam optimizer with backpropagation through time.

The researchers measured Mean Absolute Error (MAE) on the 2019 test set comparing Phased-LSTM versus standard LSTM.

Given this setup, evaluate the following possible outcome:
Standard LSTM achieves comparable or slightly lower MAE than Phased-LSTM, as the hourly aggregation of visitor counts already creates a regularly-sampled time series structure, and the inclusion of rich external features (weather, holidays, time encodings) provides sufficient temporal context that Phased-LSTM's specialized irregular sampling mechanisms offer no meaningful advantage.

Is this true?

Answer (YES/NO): YES